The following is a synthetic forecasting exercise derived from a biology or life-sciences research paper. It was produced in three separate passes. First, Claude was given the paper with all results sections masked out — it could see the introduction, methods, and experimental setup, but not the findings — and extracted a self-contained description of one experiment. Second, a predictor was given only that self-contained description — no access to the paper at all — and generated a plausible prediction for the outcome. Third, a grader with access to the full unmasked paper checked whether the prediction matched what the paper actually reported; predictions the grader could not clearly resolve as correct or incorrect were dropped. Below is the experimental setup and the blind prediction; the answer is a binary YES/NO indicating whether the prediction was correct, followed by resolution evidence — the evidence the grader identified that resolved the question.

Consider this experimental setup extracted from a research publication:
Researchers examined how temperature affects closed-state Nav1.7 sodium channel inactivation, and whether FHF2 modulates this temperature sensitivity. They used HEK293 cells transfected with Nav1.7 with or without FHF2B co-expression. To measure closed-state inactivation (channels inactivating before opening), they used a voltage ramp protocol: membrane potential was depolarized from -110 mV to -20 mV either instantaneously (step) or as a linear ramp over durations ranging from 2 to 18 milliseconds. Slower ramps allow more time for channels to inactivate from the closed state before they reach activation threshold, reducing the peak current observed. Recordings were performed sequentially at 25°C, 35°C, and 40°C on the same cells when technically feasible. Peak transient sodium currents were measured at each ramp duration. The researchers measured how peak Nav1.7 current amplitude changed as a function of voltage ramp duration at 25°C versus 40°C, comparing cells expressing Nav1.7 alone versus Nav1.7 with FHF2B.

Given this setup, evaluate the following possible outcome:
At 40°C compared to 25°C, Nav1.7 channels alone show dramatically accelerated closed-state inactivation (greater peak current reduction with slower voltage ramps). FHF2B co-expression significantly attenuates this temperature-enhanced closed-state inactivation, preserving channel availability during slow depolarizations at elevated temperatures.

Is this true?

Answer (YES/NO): YES